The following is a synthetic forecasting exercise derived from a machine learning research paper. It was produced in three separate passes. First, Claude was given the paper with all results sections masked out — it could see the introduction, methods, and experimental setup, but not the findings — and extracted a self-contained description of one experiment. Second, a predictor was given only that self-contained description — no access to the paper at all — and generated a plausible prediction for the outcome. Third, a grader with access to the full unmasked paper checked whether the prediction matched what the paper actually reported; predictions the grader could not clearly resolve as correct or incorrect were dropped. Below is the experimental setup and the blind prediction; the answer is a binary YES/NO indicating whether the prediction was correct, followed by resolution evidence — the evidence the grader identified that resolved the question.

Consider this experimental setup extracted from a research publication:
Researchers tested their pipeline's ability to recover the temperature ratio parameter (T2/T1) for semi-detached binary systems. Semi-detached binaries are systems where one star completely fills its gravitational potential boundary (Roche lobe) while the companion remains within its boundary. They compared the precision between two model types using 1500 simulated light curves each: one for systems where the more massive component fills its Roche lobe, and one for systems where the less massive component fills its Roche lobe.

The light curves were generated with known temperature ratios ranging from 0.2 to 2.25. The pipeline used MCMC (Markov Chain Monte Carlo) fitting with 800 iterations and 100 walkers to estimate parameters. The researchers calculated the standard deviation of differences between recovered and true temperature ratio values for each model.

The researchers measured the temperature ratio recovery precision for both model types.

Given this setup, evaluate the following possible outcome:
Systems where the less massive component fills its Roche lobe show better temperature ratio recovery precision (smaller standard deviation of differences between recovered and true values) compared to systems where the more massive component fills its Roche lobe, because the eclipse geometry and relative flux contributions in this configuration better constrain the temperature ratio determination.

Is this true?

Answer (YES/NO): YES